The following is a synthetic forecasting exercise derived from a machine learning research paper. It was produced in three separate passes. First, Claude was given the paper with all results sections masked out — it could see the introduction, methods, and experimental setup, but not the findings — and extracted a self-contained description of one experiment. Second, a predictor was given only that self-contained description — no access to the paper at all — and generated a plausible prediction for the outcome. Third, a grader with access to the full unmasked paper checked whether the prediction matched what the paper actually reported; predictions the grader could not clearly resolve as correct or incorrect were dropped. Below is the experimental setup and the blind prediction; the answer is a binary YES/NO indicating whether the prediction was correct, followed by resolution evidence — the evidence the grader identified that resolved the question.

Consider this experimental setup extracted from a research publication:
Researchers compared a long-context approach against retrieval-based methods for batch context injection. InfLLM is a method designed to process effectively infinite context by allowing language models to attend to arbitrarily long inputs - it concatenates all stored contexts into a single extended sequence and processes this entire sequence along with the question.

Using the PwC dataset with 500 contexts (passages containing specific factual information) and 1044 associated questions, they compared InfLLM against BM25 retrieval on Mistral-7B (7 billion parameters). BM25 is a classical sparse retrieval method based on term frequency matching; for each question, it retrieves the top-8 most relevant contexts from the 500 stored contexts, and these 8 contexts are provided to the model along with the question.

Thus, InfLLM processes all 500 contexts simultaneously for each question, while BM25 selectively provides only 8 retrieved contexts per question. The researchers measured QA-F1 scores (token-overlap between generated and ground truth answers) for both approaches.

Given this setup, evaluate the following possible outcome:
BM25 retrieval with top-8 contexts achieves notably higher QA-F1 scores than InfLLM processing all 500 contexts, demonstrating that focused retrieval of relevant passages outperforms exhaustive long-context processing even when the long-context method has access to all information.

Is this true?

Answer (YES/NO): YES